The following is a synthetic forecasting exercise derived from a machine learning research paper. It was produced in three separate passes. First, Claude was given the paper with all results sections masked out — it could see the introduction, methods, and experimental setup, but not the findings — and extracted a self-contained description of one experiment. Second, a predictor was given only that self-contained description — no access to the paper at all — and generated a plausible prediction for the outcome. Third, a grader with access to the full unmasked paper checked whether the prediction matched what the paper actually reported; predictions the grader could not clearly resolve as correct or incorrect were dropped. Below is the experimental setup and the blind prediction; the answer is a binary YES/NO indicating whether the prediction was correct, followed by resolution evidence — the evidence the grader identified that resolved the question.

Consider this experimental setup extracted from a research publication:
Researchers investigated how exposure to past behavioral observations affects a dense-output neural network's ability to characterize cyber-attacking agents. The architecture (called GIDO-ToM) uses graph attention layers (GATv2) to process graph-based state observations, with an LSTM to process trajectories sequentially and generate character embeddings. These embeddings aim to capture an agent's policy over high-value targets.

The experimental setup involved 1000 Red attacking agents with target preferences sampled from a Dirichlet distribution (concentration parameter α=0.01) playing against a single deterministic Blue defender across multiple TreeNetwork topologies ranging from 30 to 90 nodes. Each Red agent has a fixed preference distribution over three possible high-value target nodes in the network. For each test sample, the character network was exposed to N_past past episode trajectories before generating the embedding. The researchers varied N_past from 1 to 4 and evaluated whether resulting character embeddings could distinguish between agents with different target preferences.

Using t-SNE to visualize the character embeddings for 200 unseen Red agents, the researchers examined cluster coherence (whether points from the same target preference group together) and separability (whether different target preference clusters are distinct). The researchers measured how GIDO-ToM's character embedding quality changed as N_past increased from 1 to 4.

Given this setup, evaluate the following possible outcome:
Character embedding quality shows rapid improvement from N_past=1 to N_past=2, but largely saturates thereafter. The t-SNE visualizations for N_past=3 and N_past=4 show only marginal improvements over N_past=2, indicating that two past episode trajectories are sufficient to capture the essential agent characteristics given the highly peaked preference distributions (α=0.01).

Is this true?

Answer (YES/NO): NO